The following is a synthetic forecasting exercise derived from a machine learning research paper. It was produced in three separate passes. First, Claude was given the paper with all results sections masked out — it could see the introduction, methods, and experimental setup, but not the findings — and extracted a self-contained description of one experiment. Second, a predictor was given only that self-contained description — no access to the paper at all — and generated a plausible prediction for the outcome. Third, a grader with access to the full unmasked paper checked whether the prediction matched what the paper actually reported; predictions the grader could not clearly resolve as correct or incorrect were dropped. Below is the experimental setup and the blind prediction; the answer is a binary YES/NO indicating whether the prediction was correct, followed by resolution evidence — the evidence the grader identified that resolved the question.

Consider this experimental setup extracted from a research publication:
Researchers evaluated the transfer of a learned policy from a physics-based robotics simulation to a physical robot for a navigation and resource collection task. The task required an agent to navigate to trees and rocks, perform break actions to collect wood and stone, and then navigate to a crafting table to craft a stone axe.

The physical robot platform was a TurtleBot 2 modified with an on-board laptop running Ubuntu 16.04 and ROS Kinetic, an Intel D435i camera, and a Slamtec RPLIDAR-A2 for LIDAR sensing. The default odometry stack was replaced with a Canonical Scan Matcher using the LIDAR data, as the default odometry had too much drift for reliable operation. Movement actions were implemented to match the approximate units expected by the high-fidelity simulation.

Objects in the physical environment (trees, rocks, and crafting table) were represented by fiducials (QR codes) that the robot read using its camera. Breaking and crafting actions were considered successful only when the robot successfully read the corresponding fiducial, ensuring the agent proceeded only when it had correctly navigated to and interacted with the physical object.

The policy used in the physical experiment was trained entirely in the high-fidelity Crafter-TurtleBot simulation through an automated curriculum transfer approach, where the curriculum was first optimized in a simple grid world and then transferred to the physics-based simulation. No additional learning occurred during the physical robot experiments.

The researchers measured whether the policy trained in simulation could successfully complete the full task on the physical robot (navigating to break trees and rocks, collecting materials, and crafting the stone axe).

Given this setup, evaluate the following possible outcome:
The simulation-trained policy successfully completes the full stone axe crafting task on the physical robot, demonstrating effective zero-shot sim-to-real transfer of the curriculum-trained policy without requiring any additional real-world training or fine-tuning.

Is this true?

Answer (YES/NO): YES